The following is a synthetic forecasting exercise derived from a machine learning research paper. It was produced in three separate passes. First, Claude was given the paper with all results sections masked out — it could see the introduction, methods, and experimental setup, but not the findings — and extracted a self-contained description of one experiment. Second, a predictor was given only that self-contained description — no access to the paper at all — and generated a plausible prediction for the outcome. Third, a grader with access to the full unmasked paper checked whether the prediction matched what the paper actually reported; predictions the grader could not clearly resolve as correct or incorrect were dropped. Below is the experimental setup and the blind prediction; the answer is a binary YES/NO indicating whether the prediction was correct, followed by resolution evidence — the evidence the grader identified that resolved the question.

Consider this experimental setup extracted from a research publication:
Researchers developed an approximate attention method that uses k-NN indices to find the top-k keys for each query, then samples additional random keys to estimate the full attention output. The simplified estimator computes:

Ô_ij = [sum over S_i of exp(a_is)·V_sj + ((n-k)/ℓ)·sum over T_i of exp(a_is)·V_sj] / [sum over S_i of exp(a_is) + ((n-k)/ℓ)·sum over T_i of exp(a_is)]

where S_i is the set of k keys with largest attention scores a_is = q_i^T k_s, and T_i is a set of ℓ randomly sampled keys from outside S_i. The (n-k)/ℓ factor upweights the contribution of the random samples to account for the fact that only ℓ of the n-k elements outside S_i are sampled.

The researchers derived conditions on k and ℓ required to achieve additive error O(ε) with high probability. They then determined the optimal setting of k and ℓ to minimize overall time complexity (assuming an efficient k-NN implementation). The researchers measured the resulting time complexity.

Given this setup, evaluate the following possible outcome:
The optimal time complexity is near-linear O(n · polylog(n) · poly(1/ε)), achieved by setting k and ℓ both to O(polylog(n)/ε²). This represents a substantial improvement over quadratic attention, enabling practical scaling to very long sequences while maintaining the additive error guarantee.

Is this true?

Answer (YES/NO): NO